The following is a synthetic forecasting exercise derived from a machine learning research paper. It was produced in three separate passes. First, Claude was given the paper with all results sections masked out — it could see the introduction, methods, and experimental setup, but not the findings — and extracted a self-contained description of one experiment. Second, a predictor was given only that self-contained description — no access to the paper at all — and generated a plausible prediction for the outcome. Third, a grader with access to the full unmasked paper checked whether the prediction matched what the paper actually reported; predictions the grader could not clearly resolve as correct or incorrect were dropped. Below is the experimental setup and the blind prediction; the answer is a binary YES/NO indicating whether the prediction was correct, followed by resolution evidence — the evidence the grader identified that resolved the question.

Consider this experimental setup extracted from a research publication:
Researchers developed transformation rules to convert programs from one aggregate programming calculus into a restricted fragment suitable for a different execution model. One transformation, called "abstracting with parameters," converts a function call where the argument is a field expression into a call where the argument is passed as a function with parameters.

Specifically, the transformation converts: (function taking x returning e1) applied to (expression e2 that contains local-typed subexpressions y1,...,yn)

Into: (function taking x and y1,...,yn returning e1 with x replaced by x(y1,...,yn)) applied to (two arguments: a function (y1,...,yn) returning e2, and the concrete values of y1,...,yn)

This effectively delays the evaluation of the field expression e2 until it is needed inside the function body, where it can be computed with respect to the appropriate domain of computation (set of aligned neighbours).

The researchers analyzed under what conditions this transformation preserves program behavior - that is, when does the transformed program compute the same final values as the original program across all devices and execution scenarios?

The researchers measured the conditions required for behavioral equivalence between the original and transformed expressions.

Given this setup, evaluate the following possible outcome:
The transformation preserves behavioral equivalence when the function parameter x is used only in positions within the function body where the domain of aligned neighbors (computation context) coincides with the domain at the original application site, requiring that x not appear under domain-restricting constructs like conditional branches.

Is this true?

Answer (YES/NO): YES